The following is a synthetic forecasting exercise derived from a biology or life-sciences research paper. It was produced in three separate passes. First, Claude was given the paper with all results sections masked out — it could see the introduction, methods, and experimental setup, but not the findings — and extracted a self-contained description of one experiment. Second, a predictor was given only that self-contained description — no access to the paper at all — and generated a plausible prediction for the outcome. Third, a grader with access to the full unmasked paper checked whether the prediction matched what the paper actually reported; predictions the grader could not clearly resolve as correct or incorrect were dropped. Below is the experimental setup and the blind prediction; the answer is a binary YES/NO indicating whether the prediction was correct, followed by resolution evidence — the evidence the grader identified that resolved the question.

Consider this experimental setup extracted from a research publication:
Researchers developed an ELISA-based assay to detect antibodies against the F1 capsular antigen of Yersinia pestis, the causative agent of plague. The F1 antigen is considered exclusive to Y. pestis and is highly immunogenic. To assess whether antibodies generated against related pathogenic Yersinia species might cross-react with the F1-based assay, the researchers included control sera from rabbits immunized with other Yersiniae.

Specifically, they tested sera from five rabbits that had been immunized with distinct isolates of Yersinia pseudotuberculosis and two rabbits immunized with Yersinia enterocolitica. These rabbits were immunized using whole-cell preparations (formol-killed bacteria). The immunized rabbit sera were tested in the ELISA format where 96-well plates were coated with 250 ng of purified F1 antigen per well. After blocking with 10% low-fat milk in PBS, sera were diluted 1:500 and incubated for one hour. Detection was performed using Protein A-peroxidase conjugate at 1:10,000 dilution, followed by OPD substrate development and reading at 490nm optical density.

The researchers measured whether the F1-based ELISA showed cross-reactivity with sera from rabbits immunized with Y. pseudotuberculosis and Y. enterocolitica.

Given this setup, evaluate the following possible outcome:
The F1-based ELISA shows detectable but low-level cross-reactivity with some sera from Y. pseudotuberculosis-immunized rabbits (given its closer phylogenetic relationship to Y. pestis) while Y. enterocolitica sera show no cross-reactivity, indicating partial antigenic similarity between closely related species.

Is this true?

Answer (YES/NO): NO